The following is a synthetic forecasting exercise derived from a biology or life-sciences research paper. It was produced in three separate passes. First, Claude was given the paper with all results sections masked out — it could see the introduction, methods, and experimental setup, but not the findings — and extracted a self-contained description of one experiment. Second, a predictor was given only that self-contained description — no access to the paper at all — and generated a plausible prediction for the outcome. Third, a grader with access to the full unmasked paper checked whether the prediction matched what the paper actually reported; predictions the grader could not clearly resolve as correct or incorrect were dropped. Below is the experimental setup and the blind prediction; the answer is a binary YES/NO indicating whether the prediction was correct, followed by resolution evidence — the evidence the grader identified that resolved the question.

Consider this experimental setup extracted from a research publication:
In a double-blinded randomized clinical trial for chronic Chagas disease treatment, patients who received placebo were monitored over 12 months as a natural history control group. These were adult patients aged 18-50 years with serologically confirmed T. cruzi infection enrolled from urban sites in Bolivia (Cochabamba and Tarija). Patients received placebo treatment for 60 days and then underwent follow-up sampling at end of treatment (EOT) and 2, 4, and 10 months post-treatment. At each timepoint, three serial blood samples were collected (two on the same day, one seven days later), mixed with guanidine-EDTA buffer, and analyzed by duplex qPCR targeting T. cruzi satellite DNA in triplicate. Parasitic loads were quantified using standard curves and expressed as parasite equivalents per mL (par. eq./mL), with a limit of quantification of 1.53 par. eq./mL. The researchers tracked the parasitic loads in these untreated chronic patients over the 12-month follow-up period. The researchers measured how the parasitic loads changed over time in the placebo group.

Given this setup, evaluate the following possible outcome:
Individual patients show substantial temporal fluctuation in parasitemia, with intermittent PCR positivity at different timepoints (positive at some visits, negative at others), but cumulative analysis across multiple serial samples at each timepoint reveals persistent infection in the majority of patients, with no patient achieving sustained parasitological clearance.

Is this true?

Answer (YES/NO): NO